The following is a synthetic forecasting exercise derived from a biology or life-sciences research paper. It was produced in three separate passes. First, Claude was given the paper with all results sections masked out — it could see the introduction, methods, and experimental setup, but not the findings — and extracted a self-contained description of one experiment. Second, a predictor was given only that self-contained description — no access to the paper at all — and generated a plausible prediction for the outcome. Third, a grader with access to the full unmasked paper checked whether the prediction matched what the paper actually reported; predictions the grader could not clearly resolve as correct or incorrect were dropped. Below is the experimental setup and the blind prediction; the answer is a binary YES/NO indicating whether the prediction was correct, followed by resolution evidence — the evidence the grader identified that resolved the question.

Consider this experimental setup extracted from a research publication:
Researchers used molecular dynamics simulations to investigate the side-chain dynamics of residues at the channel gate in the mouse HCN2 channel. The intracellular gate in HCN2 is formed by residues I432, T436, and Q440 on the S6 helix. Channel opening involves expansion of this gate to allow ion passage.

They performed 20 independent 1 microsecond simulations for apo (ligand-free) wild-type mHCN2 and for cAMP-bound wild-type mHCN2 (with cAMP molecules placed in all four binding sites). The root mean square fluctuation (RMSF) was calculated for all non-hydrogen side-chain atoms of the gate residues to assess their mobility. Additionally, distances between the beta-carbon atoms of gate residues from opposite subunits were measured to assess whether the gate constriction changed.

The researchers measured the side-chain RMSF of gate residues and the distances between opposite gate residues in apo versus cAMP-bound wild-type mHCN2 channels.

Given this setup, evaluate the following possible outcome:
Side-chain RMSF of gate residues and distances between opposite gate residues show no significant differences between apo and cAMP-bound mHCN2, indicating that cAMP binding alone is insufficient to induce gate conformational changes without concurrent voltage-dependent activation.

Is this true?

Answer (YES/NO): NO